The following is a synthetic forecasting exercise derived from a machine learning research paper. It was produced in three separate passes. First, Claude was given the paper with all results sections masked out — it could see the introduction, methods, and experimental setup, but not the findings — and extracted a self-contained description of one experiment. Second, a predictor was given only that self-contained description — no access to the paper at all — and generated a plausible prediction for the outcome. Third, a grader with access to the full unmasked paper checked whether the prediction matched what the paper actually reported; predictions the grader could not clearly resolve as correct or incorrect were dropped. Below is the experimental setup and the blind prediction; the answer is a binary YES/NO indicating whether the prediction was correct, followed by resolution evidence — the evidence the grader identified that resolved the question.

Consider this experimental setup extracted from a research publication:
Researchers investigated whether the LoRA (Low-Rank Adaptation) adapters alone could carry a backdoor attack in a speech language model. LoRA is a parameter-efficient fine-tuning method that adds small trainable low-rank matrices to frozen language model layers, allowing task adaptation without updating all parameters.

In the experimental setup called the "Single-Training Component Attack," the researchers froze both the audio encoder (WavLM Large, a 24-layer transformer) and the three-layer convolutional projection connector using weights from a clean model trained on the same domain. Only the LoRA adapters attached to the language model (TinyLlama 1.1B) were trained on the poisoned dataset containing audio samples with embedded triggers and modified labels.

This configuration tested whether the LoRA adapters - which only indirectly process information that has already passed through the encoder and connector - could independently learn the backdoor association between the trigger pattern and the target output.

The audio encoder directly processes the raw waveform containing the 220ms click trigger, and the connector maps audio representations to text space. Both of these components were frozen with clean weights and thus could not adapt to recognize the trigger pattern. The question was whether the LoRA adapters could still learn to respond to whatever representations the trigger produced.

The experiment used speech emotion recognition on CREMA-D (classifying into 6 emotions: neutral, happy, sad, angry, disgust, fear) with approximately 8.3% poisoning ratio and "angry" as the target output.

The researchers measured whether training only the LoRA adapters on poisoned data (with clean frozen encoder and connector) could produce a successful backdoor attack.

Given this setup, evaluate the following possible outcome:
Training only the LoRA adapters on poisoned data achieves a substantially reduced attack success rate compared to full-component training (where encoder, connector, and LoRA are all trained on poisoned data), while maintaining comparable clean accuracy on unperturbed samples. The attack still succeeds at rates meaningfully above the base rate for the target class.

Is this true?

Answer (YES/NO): YES